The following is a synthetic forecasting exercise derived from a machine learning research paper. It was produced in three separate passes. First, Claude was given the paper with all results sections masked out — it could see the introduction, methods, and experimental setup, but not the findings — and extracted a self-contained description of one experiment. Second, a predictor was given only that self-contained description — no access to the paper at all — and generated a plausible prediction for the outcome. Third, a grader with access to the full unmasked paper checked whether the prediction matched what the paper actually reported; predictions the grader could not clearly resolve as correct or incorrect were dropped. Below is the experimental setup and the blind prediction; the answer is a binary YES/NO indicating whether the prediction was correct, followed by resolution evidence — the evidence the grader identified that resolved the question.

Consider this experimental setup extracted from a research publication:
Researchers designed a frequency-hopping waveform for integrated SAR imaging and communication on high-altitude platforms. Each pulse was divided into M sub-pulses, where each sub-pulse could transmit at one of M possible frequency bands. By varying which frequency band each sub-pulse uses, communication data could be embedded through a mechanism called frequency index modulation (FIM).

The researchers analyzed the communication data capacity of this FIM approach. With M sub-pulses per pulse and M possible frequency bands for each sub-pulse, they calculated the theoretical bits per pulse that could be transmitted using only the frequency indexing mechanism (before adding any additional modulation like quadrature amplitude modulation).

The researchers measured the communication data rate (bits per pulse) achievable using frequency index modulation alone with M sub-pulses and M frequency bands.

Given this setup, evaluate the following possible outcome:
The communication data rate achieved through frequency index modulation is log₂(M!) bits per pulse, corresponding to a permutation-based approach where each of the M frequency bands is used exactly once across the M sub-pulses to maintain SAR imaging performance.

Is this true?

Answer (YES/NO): NO